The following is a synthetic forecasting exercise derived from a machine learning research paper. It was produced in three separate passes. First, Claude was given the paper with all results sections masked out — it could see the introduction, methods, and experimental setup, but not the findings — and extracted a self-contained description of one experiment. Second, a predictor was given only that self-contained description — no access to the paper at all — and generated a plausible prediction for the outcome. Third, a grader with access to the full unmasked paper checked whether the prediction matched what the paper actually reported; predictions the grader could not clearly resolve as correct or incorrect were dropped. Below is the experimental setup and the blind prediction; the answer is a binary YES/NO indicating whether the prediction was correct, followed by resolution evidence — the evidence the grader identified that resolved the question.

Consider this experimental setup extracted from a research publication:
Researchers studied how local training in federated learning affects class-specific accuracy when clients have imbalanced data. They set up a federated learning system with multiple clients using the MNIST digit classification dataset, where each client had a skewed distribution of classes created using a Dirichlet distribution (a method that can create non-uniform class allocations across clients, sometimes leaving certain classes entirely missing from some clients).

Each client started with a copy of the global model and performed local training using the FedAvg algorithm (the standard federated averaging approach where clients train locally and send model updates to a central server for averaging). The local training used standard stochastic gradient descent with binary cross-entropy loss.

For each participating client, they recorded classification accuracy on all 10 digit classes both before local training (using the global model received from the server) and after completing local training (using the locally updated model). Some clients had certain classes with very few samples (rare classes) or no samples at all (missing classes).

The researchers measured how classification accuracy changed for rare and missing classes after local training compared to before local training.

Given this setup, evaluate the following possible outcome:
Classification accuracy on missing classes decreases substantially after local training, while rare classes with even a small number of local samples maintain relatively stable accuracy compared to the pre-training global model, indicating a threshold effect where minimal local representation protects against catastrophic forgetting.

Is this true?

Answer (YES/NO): NO